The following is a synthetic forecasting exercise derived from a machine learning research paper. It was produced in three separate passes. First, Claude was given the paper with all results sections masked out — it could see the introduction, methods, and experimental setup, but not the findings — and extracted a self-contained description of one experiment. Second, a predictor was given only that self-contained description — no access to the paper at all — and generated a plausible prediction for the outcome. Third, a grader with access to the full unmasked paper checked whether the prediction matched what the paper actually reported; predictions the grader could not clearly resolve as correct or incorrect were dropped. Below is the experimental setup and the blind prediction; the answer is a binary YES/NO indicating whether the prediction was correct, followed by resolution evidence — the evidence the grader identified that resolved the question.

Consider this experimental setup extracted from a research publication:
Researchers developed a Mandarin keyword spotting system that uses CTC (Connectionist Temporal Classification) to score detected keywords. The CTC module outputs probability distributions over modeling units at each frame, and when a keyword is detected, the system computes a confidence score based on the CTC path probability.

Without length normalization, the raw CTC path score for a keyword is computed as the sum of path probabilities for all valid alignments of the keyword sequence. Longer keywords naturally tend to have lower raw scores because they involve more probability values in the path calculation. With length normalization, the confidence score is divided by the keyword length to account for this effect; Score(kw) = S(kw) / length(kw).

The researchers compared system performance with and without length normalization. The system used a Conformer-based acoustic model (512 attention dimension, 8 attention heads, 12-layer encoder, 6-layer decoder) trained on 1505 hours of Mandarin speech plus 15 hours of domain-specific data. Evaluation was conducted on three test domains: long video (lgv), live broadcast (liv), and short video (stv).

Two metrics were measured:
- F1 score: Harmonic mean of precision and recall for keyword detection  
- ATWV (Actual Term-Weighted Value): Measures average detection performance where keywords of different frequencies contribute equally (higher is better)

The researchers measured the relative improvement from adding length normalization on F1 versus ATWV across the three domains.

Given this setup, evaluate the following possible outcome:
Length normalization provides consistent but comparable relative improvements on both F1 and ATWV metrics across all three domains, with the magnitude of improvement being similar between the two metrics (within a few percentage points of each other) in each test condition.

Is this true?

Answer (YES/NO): NO